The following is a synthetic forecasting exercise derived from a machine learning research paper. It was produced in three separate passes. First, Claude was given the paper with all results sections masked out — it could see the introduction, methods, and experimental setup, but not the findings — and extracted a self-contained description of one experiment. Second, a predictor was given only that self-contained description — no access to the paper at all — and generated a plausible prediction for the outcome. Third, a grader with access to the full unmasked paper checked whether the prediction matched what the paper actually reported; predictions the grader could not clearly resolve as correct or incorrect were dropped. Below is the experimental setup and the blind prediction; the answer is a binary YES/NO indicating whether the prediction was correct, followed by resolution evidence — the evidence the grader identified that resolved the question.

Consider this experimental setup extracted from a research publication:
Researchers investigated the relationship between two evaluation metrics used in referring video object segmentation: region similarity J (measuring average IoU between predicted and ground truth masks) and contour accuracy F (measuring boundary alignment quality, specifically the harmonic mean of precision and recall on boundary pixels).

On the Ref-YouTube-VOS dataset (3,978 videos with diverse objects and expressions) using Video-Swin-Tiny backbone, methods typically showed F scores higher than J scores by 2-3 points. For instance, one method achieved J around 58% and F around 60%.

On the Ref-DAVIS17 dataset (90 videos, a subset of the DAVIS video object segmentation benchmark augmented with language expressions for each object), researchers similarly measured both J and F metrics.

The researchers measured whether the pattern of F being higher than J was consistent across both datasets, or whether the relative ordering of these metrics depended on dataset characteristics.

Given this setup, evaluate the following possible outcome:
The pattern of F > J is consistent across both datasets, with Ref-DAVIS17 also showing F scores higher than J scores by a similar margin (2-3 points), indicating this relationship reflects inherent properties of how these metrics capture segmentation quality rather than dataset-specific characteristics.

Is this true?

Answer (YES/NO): NO